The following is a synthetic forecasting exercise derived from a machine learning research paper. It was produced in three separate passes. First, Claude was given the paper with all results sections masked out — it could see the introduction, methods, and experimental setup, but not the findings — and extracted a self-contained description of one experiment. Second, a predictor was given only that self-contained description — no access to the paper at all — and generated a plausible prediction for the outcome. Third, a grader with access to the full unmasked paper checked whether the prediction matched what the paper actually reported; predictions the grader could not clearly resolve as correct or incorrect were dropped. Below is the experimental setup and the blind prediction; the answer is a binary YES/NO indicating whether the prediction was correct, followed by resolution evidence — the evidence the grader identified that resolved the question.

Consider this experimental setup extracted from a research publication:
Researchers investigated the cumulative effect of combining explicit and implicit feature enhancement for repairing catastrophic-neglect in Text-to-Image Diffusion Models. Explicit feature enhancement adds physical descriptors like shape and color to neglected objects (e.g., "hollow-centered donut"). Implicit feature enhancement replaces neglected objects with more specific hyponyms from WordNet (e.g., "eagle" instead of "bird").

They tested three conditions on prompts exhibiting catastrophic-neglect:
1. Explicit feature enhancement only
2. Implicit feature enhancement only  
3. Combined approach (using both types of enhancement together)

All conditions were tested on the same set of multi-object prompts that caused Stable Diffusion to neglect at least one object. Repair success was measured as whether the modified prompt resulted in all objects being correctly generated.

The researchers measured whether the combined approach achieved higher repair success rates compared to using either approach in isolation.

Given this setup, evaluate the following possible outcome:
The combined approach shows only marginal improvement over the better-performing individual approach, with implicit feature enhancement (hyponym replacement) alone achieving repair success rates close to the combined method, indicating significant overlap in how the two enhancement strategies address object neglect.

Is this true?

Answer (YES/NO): NO